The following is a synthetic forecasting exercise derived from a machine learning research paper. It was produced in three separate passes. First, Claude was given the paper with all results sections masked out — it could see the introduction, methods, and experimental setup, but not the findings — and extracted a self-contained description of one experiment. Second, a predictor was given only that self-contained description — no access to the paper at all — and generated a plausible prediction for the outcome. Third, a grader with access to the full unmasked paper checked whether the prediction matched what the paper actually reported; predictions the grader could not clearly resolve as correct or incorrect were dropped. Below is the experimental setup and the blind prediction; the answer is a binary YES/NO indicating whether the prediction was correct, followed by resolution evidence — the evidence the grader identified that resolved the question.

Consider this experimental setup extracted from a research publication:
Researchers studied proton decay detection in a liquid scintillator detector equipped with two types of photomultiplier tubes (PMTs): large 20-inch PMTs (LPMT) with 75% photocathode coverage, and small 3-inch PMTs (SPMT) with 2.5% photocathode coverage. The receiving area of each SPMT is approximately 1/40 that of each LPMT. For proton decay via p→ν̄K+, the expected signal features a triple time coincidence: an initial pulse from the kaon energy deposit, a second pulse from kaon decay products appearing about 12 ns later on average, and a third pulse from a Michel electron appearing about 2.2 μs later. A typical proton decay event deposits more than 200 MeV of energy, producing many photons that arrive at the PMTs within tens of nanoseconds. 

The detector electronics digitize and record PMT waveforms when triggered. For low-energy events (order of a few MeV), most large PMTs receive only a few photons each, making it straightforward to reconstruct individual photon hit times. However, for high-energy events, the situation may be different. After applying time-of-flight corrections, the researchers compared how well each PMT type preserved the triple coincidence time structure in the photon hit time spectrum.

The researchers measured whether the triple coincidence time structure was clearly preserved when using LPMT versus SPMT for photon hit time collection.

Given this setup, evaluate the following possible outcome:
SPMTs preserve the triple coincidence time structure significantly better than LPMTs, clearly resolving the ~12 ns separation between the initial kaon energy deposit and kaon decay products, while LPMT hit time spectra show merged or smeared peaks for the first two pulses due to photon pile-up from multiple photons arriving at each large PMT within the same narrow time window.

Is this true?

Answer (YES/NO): YES